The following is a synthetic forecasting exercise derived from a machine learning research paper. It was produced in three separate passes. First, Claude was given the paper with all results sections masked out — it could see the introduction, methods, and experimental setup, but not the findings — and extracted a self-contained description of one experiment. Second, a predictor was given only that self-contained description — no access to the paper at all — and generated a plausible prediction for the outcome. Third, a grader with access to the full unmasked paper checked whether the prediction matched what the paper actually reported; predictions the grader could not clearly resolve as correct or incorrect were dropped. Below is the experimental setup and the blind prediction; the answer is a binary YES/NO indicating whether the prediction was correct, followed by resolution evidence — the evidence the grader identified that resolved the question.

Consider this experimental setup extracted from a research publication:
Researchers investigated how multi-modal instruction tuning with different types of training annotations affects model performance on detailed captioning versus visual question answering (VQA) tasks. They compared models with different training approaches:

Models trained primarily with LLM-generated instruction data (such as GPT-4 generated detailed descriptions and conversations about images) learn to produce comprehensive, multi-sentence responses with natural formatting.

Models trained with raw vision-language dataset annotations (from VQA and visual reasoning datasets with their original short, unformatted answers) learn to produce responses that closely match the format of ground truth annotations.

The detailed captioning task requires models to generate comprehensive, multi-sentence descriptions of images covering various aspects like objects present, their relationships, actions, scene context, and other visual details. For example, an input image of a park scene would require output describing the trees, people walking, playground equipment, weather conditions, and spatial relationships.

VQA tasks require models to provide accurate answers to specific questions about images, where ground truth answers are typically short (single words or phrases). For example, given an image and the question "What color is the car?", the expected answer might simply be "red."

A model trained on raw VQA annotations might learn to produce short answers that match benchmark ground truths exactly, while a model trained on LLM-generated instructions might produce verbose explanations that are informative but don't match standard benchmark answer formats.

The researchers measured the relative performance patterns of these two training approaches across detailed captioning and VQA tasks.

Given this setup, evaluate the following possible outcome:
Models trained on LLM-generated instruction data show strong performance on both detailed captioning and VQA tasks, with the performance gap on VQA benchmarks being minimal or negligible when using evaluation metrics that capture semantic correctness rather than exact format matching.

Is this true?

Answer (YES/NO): NO